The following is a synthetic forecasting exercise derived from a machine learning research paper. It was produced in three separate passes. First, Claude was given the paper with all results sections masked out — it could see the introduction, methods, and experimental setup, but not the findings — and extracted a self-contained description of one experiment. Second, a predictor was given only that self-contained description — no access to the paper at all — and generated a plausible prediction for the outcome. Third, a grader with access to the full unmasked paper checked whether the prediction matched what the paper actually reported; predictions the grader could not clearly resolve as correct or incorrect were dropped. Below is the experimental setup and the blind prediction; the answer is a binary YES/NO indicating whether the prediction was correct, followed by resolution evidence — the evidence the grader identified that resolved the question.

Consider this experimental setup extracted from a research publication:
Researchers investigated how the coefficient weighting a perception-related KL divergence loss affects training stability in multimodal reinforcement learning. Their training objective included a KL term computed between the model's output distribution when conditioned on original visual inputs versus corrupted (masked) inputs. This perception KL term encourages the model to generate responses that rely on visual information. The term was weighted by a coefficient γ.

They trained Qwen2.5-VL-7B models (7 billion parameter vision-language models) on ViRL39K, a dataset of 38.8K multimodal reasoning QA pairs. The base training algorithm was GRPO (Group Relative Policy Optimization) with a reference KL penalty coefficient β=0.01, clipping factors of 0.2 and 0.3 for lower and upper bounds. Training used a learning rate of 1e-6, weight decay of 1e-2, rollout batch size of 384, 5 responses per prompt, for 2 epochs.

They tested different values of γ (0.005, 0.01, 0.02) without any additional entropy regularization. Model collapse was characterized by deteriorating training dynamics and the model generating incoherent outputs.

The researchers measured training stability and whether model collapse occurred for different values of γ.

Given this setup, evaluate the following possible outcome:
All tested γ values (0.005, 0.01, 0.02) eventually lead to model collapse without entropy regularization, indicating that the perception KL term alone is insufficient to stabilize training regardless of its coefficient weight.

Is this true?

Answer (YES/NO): NO